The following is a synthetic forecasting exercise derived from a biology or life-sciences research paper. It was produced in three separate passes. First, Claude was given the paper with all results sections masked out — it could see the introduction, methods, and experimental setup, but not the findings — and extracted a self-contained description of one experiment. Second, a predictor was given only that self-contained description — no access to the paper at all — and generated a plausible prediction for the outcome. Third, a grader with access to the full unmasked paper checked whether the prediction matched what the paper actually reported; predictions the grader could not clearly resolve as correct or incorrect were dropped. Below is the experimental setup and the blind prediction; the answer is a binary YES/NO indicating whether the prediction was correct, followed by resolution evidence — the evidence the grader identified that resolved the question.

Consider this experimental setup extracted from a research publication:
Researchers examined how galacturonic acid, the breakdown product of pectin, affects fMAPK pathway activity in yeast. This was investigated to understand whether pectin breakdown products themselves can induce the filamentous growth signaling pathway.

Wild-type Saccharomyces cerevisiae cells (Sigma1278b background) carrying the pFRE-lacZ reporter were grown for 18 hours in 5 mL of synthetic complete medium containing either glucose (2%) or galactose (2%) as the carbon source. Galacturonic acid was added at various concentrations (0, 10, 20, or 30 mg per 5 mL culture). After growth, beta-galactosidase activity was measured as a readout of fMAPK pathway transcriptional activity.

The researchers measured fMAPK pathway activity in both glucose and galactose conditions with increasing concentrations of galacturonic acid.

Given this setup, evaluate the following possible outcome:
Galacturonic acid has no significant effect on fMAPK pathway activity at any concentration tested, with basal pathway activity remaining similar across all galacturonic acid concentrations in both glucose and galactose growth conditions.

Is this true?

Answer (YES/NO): NO